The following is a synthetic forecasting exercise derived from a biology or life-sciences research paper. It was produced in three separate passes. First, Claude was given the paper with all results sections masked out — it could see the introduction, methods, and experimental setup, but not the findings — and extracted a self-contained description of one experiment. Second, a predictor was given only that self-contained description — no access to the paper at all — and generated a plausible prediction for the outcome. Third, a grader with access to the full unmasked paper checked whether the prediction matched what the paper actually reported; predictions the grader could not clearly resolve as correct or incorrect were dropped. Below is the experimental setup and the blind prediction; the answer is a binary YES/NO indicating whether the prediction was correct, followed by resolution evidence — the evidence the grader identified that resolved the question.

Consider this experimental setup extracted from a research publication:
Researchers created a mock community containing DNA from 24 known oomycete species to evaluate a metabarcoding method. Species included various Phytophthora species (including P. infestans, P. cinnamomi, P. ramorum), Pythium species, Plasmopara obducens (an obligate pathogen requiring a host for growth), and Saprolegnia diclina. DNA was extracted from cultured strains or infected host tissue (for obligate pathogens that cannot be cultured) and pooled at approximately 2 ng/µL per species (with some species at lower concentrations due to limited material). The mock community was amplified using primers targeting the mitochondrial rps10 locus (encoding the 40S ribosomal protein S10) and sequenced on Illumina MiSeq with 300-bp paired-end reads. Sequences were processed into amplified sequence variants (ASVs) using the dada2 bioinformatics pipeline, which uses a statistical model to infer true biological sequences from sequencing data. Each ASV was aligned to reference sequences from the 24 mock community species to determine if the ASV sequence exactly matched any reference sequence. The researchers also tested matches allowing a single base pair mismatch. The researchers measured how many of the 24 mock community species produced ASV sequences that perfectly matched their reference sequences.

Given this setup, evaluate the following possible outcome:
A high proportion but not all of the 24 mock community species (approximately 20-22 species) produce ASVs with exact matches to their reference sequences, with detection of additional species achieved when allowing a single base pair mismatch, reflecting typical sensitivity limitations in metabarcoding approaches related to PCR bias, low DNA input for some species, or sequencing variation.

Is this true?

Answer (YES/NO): YES